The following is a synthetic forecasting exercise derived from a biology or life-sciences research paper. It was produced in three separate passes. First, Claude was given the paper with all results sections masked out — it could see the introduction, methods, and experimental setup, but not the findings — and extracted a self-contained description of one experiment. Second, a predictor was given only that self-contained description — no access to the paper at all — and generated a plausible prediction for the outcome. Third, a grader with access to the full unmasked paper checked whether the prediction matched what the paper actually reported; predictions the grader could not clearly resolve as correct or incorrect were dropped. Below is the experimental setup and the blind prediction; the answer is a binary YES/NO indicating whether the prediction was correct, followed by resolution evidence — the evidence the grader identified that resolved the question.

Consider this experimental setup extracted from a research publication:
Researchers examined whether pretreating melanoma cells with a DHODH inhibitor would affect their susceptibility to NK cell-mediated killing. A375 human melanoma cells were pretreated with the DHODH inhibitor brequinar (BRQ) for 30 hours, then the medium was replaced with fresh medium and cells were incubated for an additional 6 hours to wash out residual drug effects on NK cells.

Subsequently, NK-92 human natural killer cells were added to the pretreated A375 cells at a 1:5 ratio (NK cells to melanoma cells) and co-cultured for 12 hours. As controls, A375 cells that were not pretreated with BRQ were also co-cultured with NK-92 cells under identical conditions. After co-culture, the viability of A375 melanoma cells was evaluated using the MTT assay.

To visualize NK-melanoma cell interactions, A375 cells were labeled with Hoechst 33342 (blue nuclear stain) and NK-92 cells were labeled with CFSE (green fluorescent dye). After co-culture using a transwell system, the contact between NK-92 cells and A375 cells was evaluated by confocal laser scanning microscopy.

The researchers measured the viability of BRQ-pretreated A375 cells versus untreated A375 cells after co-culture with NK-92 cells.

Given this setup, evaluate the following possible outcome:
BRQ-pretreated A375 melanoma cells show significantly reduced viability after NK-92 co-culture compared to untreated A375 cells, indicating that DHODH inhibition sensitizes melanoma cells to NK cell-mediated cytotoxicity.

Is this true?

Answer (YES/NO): YES